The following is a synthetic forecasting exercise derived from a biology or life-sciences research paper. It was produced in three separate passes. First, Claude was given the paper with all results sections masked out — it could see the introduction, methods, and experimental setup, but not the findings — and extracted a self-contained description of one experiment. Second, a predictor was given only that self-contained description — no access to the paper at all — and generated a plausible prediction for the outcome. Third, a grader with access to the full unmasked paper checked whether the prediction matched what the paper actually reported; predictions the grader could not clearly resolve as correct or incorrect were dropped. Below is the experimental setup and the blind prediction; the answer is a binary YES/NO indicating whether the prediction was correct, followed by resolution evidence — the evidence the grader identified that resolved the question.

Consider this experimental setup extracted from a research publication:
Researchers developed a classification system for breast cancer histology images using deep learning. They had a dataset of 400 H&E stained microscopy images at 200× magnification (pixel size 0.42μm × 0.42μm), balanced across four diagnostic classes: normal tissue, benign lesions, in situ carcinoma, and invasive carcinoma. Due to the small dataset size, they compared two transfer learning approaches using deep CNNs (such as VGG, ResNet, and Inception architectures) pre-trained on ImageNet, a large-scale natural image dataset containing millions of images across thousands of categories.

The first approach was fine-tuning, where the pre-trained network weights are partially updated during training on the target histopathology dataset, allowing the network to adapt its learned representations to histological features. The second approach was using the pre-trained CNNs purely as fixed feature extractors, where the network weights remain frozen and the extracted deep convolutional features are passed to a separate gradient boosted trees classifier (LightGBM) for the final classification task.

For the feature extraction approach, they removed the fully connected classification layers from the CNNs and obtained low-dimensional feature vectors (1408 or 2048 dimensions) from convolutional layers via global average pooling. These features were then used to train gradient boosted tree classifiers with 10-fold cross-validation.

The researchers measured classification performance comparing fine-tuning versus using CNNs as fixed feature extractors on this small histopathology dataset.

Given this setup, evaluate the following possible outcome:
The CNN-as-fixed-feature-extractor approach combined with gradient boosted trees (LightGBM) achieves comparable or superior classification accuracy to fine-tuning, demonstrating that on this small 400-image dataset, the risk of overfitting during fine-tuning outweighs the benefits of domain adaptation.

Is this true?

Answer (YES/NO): YES